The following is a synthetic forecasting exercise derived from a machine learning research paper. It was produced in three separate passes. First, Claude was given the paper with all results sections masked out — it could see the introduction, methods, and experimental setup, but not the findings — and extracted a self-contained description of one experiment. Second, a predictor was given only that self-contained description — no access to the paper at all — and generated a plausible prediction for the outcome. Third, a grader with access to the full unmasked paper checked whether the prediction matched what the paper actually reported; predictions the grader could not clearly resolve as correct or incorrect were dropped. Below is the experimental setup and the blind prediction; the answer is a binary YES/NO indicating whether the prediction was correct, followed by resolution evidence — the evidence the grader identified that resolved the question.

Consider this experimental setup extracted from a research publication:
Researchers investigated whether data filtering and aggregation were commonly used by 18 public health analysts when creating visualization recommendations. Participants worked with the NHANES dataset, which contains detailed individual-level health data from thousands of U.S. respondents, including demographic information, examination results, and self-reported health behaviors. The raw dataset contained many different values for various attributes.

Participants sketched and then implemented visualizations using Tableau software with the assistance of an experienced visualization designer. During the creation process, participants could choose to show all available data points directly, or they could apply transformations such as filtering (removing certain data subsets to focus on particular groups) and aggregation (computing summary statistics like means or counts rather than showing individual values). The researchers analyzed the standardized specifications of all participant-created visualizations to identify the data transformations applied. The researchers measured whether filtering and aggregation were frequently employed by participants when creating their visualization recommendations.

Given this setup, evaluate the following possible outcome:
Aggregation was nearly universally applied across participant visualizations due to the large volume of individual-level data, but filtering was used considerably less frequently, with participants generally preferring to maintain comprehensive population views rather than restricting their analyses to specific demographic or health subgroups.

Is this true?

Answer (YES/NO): NO